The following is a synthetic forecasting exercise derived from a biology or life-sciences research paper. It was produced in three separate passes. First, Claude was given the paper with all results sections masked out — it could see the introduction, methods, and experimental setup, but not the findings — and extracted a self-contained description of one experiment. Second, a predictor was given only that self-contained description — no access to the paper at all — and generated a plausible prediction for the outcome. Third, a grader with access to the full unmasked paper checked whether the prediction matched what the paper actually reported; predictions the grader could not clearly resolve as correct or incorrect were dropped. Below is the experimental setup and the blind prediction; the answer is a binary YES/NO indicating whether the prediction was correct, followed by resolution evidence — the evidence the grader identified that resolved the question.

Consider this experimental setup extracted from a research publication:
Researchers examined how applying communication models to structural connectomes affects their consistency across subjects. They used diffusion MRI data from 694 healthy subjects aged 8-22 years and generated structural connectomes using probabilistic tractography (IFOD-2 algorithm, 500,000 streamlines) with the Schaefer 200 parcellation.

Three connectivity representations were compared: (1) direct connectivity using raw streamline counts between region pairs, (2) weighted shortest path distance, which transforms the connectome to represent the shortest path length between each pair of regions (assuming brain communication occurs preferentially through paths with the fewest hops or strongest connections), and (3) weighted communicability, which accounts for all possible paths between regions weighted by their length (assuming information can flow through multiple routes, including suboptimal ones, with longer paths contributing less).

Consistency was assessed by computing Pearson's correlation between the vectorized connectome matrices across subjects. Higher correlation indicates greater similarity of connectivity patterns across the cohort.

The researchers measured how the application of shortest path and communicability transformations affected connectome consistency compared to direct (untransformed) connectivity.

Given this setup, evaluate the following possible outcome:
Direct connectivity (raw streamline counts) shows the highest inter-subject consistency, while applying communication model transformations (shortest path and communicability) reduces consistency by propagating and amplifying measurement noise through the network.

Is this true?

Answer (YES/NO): NO